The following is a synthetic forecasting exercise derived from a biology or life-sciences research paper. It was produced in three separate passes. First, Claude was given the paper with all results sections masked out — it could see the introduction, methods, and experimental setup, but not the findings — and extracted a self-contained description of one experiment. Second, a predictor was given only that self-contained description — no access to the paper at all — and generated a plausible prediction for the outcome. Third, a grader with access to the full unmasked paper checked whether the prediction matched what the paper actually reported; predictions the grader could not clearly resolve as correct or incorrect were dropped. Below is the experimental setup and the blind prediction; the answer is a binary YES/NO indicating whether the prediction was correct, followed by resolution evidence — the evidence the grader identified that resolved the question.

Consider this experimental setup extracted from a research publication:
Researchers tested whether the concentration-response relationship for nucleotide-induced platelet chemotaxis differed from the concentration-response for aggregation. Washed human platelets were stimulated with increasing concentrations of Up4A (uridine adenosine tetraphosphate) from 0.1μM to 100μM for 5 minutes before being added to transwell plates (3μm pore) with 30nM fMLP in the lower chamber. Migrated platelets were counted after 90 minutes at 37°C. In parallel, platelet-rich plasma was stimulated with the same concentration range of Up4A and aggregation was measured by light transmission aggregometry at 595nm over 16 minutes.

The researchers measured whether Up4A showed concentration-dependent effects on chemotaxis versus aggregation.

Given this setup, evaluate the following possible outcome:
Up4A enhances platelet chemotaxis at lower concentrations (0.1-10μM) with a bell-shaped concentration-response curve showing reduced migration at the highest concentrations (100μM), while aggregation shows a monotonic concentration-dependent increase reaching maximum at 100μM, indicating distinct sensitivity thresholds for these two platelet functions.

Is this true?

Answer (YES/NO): NO